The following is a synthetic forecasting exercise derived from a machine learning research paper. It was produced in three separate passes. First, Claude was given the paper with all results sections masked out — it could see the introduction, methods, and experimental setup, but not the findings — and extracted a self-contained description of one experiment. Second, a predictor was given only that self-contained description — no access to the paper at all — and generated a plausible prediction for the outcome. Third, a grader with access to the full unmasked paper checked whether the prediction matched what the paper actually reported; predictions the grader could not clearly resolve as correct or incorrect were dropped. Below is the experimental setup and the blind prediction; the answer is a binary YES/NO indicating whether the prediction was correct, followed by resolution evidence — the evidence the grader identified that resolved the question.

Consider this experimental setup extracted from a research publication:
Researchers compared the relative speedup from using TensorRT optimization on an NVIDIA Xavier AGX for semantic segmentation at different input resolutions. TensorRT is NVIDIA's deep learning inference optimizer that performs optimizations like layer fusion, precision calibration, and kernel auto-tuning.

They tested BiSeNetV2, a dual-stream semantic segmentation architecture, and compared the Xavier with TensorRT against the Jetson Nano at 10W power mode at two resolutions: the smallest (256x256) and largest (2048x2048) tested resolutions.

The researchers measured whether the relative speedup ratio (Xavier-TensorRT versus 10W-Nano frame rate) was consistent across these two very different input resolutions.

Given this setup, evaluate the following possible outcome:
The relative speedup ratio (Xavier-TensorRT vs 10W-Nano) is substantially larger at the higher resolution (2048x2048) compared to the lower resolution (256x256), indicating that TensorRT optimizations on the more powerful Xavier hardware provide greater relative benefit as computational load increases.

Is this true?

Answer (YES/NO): NO